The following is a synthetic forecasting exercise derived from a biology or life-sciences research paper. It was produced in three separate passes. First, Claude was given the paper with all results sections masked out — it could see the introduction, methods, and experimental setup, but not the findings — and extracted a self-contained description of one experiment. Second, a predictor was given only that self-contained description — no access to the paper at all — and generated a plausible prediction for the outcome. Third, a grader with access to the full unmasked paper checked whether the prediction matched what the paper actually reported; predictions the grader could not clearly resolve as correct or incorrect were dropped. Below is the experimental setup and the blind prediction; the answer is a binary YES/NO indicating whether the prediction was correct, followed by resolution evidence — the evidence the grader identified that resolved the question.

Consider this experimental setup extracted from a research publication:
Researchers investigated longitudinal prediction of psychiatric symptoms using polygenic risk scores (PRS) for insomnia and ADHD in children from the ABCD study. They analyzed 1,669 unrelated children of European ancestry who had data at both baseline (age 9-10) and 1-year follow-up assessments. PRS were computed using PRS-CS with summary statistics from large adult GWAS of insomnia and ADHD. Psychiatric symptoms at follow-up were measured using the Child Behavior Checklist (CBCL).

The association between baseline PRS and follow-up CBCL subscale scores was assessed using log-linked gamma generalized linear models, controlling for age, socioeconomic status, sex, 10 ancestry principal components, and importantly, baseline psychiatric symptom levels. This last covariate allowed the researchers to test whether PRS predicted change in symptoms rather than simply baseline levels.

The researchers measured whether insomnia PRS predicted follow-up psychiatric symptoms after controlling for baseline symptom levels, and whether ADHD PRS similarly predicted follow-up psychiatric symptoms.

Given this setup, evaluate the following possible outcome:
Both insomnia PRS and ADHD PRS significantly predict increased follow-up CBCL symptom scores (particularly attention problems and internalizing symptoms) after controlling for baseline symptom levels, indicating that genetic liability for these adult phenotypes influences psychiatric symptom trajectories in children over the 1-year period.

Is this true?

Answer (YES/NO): NO